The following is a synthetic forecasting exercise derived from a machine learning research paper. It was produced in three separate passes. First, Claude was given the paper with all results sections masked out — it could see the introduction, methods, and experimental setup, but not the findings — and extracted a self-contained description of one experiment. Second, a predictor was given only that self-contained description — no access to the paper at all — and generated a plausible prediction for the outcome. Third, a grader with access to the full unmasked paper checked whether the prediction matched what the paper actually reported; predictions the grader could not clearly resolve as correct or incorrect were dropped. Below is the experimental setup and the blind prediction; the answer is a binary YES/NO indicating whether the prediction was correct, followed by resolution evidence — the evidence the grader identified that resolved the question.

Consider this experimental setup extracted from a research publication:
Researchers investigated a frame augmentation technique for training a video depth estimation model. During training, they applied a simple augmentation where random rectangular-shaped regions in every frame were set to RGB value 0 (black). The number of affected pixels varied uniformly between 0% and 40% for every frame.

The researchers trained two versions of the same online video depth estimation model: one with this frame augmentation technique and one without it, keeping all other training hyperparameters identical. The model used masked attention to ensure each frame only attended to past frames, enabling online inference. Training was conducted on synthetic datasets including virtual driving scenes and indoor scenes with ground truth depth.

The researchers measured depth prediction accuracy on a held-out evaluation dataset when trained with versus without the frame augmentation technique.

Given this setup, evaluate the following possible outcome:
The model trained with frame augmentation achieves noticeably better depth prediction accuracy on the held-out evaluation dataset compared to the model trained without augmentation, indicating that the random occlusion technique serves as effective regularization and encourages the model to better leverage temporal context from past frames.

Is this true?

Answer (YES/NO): YES